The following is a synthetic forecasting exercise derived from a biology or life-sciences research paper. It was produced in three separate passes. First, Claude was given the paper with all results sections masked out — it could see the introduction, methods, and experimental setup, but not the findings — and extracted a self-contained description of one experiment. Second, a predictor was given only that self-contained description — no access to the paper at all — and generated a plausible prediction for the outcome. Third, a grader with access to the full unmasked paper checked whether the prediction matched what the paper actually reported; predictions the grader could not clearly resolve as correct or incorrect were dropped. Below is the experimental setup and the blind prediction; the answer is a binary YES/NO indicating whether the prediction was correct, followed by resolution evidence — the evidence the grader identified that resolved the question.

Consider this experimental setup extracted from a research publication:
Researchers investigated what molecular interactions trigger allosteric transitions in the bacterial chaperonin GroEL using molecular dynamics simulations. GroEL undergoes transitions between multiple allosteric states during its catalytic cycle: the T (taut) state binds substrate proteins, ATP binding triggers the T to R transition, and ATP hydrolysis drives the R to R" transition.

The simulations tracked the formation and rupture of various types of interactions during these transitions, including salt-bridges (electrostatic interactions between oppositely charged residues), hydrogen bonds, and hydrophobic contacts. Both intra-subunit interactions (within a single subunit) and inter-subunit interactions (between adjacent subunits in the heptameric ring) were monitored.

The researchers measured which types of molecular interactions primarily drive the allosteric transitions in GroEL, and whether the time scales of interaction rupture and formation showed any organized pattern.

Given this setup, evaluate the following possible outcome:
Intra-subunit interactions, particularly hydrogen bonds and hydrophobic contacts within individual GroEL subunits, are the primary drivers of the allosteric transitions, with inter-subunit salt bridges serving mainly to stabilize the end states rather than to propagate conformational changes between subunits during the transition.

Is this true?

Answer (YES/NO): NO